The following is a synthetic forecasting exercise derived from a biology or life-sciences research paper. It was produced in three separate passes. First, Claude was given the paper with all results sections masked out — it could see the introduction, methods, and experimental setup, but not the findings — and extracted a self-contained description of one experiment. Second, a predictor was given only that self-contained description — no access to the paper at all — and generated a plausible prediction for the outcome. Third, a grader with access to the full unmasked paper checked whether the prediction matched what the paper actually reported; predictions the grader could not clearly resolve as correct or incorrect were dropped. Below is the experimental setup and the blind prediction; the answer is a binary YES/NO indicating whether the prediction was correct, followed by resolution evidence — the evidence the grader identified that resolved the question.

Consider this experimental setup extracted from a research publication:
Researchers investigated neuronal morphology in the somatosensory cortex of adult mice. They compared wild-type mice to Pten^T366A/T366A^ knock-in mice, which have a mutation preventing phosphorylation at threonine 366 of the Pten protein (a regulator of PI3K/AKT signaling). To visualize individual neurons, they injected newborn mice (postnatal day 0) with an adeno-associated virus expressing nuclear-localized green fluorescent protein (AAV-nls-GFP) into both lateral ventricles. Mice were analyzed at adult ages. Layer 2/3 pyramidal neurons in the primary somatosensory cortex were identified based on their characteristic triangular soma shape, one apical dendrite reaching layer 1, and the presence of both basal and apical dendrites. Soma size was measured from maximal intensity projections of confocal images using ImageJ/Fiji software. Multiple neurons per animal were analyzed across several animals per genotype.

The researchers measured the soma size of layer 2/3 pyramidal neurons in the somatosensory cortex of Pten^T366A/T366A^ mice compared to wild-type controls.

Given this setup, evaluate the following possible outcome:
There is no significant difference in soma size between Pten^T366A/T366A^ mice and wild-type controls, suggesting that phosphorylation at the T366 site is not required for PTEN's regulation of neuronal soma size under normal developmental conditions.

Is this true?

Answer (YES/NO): NO